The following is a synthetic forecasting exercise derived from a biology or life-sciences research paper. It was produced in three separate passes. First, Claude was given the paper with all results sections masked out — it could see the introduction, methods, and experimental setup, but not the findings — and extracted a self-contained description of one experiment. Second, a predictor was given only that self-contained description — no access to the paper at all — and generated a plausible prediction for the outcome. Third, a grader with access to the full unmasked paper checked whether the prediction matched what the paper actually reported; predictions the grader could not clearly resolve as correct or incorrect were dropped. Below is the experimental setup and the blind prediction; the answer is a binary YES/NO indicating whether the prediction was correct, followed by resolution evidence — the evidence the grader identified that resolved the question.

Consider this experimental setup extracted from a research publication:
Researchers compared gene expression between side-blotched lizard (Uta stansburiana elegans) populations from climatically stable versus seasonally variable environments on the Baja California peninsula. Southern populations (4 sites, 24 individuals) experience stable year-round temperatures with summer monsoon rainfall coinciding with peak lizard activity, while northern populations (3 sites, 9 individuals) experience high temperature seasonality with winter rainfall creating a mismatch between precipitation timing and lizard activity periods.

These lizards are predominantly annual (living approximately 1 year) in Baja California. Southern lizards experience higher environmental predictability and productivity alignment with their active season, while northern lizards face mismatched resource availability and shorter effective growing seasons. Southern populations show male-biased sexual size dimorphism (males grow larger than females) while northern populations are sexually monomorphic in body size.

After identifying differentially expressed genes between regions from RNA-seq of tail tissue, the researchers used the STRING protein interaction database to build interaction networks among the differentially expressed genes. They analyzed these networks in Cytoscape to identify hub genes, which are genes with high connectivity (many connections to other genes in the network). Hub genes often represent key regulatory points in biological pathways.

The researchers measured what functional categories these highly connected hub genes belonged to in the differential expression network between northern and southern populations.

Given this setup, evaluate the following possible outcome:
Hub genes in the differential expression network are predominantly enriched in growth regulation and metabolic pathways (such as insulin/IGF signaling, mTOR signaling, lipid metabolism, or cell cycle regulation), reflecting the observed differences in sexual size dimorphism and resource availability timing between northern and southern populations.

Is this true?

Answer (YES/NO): NO